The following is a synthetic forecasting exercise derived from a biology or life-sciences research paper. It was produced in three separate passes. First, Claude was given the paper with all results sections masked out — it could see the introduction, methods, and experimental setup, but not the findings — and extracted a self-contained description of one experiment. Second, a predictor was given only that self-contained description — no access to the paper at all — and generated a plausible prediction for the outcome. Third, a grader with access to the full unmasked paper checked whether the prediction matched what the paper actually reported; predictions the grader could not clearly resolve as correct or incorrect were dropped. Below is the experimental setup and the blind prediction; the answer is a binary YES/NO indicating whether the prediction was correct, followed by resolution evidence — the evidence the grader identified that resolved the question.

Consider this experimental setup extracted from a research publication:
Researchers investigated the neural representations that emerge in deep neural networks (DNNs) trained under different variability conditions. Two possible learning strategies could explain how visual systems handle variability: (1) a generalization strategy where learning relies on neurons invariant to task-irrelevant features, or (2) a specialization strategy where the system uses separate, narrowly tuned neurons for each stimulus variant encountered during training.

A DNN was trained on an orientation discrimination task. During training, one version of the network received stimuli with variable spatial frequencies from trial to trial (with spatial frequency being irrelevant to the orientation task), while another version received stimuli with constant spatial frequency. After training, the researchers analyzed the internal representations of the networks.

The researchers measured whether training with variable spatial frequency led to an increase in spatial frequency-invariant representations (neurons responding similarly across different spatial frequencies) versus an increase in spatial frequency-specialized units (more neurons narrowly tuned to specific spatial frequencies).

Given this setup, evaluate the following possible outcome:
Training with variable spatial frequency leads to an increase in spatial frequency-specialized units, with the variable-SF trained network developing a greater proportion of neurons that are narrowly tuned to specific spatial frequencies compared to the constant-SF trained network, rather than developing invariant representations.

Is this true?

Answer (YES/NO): NO